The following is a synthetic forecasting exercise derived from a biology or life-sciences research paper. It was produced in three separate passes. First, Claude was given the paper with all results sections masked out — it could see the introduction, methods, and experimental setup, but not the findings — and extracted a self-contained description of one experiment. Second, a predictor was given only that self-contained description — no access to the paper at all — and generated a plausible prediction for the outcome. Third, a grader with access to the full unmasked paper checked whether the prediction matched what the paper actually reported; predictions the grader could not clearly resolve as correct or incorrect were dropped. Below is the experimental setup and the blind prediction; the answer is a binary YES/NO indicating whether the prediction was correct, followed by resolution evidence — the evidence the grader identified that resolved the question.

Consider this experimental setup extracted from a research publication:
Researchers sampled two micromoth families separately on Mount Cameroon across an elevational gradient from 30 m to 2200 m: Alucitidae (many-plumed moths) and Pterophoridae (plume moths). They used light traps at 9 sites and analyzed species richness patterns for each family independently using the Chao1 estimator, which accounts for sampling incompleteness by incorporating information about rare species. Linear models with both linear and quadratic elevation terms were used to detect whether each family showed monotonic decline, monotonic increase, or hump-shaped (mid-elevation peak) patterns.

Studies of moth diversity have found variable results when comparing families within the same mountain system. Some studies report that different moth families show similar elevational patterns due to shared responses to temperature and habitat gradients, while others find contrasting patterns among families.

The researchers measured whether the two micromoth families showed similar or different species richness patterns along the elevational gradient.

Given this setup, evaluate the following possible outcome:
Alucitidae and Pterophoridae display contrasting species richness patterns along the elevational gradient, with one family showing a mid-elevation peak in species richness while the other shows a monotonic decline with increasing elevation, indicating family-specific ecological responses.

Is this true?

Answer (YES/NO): NO